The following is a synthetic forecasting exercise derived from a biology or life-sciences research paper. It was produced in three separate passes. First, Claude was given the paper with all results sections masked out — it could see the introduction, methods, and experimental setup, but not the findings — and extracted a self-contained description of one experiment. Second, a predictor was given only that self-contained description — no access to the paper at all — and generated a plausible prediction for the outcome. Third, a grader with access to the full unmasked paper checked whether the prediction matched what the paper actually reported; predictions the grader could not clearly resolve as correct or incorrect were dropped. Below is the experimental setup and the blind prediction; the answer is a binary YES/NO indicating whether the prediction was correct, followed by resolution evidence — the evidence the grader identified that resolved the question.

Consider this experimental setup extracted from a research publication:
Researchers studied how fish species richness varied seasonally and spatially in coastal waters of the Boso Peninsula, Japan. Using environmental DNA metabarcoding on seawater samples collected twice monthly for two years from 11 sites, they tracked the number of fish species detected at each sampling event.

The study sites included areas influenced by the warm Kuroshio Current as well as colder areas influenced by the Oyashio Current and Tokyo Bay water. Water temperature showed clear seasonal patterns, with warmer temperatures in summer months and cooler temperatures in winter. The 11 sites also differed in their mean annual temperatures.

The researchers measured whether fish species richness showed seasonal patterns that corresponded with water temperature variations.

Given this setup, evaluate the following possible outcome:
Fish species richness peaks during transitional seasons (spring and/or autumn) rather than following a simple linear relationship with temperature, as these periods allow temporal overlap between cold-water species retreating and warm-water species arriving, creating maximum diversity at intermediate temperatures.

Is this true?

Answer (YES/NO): NO